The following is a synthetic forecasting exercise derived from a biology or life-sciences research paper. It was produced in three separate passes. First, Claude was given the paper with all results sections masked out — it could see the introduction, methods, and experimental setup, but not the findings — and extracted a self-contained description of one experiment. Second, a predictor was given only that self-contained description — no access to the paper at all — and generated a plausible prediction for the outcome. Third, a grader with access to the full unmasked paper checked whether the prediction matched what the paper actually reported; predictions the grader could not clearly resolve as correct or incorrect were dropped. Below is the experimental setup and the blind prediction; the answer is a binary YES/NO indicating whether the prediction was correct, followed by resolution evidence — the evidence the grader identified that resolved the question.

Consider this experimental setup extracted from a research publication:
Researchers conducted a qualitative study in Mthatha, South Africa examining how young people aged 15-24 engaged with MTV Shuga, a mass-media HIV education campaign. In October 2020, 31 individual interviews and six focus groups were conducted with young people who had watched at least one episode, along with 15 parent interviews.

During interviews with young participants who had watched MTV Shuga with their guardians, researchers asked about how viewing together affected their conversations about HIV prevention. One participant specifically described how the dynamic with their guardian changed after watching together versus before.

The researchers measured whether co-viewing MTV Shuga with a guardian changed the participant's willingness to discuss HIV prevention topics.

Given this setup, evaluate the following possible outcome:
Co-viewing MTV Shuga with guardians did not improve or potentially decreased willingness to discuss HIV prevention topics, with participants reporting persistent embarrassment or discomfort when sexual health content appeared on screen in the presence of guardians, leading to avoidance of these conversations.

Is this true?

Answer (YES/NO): NO